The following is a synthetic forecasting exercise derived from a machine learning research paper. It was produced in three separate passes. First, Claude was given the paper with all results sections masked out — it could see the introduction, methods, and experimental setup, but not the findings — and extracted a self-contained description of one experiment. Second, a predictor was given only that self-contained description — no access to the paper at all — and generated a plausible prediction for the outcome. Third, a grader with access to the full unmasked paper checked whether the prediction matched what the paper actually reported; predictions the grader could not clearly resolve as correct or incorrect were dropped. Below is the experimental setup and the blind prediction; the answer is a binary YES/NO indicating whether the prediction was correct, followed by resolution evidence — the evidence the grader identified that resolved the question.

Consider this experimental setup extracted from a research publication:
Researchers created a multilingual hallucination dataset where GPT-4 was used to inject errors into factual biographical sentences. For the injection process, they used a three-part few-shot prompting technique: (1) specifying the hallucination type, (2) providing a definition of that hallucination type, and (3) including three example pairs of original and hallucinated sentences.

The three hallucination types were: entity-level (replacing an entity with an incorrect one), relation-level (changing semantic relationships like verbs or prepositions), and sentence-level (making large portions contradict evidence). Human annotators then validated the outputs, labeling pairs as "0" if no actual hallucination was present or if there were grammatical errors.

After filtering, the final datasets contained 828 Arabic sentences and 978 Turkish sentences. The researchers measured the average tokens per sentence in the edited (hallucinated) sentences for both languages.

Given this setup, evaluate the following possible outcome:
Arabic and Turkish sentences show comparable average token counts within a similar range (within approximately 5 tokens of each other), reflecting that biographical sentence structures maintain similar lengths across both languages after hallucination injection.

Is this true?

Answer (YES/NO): YES